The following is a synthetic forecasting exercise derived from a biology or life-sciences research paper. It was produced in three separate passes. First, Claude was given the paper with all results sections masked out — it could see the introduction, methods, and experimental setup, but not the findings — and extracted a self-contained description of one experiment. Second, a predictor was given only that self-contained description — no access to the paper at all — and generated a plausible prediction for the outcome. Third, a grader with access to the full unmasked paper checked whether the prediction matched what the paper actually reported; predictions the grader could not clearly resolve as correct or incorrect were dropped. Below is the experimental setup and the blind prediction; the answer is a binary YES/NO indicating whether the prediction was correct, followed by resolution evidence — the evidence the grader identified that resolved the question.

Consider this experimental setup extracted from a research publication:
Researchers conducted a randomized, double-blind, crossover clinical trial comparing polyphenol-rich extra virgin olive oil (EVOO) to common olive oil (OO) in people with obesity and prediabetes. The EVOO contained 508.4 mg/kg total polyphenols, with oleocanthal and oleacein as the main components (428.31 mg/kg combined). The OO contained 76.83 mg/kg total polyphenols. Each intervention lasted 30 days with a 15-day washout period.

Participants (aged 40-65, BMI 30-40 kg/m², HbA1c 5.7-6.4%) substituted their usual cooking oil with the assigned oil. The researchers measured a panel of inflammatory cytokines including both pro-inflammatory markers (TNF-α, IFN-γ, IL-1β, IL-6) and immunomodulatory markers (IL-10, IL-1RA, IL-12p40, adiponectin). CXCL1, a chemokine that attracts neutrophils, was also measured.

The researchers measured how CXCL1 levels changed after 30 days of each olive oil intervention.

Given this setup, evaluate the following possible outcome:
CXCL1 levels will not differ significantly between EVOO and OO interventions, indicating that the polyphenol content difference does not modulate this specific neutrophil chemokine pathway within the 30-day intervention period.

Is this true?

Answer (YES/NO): YES